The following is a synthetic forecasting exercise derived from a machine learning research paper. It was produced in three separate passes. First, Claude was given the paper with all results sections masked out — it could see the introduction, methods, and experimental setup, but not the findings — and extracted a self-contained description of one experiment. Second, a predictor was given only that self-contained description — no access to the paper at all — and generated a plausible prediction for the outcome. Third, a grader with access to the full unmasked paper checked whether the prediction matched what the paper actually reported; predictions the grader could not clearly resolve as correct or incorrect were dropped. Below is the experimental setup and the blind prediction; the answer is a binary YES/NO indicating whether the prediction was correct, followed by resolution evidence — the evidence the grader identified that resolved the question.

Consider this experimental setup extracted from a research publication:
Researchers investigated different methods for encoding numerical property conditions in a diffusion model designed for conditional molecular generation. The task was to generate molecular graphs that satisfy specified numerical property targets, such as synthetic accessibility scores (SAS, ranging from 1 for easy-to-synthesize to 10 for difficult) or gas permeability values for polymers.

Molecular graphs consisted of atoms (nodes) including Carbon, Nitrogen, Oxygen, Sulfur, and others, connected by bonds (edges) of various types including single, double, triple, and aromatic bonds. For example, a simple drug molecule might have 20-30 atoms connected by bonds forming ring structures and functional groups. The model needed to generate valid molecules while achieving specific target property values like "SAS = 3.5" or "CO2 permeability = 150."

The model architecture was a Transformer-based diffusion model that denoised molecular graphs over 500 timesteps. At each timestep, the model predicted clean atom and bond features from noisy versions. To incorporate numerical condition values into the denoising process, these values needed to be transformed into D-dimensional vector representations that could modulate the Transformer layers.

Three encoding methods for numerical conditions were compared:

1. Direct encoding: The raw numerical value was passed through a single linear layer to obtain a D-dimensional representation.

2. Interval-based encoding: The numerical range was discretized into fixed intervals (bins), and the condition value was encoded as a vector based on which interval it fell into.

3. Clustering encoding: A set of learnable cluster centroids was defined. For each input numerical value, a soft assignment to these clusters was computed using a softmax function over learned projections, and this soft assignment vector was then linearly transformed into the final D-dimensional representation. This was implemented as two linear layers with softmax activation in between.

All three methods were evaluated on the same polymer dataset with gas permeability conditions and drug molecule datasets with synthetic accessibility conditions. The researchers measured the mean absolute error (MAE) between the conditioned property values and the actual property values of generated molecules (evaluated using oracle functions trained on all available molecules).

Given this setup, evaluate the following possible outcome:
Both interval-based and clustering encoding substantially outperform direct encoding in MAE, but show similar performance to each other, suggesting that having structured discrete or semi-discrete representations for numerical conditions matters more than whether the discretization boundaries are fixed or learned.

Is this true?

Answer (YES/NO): NO